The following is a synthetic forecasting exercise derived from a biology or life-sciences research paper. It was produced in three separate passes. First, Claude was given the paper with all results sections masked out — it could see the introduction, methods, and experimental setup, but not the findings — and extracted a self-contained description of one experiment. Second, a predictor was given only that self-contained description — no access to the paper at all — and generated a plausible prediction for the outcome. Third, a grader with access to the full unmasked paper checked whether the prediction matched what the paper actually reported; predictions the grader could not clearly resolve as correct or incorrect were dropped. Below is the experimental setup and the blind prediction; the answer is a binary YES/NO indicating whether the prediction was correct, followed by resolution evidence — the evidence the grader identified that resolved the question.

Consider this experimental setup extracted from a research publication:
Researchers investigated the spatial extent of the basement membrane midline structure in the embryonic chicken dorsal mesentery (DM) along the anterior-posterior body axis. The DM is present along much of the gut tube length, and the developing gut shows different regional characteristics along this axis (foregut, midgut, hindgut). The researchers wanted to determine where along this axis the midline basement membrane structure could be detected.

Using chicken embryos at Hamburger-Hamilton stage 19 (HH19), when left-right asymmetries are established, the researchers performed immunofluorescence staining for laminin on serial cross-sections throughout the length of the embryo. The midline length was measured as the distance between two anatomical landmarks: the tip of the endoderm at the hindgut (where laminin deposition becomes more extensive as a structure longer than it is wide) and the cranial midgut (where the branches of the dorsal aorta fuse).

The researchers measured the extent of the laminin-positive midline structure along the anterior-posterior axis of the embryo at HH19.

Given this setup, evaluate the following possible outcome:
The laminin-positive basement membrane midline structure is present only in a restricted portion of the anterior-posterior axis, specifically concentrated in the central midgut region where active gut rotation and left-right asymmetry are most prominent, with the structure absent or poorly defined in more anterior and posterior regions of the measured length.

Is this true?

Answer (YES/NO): NO